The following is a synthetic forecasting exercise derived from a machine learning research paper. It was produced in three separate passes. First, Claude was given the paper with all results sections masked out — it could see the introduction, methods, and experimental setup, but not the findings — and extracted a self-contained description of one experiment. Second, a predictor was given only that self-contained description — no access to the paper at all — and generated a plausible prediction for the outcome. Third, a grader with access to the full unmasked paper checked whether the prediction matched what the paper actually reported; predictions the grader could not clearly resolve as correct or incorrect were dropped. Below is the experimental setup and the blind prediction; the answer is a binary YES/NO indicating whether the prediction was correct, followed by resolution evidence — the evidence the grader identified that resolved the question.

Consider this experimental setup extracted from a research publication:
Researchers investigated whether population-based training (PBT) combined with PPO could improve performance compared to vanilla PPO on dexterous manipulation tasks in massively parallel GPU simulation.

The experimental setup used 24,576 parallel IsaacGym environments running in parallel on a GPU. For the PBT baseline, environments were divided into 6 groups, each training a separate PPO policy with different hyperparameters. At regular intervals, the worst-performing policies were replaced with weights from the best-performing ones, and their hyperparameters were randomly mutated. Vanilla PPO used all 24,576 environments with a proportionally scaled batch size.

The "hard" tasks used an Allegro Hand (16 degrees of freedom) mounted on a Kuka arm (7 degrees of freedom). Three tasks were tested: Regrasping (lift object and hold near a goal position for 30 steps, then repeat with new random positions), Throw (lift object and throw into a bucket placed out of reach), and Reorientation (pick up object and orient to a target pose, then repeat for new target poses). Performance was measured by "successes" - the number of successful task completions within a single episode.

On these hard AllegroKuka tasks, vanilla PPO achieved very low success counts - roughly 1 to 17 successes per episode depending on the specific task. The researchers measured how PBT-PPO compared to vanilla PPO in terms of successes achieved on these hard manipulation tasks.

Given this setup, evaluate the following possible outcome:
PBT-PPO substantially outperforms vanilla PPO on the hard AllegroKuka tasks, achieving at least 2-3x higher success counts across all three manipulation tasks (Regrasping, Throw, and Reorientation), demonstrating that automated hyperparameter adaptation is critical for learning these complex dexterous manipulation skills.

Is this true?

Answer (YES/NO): NO